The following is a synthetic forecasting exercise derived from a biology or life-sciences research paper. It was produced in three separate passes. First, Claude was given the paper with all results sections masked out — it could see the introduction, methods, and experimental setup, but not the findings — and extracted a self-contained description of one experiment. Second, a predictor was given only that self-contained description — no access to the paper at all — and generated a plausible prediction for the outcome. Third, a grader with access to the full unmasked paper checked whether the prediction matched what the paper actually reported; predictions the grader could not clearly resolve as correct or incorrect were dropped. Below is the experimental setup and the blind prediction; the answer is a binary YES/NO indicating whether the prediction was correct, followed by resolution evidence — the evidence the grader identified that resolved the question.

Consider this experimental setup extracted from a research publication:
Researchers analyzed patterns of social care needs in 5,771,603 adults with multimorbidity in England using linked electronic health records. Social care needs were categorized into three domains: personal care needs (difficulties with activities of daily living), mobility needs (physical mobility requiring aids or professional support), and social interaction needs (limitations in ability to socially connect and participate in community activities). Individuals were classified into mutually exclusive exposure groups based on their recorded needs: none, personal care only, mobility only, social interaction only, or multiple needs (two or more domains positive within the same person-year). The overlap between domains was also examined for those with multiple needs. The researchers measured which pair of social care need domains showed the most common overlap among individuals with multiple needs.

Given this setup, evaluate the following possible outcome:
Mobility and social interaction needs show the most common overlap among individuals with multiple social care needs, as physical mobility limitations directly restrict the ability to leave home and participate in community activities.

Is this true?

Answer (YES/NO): NO